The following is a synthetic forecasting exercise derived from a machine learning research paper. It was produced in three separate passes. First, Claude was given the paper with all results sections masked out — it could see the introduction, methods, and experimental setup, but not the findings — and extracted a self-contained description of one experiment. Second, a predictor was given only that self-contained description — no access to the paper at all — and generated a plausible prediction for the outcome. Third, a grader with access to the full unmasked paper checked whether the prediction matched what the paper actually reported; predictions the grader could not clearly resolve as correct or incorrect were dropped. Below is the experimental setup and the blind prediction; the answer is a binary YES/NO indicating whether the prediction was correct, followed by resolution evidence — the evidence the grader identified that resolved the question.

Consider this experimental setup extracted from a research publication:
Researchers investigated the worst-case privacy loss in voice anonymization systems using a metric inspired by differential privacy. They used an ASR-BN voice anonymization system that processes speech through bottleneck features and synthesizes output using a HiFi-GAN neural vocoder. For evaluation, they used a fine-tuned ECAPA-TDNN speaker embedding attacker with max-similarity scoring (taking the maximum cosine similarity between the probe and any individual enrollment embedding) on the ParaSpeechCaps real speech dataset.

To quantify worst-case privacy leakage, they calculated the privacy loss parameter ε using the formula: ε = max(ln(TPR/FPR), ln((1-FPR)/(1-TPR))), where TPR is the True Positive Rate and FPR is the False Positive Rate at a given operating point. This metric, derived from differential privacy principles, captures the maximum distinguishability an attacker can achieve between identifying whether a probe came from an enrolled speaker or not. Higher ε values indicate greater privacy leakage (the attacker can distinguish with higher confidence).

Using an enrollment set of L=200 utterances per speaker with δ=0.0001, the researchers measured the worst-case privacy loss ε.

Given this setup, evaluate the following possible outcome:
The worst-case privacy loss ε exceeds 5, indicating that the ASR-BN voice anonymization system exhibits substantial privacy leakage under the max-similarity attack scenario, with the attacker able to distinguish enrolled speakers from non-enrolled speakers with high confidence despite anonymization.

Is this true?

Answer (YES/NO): YES